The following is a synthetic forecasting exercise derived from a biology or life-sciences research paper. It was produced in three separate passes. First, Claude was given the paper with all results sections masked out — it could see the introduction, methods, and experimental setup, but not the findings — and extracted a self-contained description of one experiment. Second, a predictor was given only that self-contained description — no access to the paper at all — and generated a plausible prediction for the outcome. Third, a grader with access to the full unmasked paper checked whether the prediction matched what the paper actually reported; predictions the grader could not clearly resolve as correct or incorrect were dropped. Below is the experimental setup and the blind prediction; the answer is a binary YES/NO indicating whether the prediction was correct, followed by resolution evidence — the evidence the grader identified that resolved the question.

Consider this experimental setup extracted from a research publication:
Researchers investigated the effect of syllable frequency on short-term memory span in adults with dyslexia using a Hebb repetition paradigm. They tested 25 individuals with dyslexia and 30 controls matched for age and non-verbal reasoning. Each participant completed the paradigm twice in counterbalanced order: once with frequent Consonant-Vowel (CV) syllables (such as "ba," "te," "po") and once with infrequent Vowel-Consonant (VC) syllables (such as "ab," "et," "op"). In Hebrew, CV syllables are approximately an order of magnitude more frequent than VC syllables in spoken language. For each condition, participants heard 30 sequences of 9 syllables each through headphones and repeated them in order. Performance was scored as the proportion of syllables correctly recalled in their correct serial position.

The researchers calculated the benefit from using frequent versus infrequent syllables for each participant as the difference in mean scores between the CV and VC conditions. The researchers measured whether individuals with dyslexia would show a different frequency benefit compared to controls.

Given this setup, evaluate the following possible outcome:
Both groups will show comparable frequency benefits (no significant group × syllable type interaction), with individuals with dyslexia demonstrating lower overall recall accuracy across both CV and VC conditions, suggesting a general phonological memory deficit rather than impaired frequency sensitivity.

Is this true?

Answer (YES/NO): NO